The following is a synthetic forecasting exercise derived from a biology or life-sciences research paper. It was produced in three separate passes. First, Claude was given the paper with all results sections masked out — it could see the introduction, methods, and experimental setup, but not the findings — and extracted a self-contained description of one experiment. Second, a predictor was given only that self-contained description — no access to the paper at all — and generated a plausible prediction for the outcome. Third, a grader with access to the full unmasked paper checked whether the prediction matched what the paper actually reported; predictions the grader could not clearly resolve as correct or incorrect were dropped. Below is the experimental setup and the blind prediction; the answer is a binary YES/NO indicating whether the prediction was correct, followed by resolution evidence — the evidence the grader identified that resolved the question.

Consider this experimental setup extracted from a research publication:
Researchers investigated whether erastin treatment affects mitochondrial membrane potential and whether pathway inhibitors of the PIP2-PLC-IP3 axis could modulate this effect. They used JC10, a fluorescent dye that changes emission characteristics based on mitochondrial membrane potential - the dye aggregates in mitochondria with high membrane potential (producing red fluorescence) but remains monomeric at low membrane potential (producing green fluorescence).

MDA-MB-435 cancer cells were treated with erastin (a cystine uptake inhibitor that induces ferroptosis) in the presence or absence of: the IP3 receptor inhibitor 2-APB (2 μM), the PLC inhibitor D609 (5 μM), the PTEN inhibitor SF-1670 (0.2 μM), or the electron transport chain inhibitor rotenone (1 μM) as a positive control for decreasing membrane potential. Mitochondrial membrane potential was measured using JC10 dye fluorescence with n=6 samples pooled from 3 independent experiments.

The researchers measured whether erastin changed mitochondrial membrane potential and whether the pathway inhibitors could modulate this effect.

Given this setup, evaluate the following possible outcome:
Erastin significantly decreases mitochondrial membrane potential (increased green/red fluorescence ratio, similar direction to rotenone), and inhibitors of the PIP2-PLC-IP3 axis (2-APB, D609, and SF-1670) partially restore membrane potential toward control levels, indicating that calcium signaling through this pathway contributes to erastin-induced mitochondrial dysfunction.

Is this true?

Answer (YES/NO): NO